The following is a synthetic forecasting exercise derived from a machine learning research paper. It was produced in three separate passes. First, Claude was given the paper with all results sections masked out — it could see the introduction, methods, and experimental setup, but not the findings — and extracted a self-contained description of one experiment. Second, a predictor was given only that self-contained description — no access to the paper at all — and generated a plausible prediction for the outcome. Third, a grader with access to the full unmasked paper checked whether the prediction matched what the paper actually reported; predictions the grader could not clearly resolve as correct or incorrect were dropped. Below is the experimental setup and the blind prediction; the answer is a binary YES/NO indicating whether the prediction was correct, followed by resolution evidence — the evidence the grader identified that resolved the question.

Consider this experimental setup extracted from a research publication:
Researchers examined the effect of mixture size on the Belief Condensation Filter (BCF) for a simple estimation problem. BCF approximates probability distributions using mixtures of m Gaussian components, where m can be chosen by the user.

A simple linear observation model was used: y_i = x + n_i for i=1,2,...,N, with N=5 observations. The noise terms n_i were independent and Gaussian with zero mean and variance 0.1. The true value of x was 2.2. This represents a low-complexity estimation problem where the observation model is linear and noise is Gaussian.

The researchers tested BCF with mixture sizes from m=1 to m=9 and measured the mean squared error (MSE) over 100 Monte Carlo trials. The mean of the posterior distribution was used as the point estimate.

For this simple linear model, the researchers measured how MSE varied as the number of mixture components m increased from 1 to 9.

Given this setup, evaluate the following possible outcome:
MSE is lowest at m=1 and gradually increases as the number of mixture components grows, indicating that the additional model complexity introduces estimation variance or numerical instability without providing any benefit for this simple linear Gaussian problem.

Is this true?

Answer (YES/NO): NO